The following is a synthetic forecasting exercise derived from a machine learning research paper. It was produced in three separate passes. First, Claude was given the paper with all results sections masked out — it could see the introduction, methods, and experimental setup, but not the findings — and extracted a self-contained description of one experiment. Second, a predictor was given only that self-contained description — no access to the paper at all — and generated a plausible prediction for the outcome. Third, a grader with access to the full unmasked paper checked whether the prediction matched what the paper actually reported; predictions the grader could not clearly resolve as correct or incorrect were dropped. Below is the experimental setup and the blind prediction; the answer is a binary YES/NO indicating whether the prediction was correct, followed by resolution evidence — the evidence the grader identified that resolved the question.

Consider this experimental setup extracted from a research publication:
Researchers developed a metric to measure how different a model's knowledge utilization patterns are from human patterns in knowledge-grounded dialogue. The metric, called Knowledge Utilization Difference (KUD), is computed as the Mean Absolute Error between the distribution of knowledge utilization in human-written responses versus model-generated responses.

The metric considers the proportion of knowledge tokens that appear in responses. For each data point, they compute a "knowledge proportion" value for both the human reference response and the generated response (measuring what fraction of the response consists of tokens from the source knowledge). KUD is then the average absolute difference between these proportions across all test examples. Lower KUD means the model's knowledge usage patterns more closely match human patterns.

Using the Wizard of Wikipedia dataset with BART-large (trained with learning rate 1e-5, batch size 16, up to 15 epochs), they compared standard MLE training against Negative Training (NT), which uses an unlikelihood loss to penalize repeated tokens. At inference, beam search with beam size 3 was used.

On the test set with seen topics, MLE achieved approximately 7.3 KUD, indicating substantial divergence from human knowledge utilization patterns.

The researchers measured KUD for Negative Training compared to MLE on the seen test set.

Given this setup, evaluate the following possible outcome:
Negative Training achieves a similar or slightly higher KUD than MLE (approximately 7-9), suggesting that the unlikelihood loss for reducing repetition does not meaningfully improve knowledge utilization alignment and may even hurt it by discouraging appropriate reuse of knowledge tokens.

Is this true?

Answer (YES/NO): NO